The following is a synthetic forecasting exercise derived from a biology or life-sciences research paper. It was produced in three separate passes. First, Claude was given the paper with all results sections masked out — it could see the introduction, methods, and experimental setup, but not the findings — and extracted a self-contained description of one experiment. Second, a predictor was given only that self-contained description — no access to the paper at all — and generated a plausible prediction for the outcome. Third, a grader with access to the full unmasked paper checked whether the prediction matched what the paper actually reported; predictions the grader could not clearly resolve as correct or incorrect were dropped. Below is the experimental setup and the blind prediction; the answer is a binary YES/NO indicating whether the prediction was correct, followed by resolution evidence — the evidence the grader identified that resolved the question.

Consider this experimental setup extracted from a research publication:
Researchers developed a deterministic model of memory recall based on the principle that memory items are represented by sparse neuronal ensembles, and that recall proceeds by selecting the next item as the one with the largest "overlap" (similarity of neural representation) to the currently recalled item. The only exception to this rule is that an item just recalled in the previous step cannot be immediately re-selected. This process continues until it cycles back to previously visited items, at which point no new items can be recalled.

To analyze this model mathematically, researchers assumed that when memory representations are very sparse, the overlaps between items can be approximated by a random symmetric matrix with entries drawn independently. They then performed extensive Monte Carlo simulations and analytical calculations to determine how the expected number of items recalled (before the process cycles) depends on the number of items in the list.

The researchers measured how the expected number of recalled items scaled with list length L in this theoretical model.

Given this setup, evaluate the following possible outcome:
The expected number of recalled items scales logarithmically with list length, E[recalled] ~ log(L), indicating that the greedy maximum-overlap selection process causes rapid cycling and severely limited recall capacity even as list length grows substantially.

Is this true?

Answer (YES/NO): NO